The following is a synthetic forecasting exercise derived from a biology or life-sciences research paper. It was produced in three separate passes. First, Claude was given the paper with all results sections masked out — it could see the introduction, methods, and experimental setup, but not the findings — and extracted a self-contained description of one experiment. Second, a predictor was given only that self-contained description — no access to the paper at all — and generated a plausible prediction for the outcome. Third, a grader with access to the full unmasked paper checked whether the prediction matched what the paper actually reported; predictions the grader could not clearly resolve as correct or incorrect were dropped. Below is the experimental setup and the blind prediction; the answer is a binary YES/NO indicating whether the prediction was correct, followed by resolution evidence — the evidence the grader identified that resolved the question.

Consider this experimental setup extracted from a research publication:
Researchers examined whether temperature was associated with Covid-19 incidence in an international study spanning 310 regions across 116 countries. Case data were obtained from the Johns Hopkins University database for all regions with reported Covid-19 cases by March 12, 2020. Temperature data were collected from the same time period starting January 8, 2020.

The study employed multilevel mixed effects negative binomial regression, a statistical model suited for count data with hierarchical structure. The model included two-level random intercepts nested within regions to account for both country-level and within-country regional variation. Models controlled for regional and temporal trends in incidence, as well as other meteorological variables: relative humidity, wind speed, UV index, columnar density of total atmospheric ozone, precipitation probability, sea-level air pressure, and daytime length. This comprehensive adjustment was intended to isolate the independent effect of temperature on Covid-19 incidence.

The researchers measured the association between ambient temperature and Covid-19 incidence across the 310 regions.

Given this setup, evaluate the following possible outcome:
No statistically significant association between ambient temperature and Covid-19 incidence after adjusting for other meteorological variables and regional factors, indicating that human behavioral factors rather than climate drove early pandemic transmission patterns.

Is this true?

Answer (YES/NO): NO